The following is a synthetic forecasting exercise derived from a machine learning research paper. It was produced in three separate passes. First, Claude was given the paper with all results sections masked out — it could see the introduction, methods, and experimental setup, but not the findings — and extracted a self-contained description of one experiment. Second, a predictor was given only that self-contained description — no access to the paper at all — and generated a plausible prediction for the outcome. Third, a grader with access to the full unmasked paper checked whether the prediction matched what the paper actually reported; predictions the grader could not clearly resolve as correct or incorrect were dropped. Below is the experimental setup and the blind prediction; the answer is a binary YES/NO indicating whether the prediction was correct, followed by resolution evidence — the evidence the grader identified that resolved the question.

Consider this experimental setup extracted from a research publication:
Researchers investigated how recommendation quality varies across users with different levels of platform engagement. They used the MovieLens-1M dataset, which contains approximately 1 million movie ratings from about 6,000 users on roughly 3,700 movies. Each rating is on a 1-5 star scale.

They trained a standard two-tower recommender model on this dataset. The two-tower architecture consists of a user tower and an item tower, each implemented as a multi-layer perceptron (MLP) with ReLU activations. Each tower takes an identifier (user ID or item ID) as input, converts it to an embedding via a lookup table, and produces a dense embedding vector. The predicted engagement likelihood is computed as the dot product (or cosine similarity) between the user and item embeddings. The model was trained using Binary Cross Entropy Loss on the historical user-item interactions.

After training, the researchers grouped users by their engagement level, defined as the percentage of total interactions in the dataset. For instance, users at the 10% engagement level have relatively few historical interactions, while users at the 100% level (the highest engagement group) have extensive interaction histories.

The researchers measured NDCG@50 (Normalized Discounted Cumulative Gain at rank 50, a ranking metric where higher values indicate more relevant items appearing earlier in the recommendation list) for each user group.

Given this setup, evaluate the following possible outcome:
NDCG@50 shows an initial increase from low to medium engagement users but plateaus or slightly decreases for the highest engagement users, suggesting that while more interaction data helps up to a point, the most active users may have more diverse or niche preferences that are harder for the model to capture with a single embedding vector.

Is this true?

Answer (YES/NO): NO